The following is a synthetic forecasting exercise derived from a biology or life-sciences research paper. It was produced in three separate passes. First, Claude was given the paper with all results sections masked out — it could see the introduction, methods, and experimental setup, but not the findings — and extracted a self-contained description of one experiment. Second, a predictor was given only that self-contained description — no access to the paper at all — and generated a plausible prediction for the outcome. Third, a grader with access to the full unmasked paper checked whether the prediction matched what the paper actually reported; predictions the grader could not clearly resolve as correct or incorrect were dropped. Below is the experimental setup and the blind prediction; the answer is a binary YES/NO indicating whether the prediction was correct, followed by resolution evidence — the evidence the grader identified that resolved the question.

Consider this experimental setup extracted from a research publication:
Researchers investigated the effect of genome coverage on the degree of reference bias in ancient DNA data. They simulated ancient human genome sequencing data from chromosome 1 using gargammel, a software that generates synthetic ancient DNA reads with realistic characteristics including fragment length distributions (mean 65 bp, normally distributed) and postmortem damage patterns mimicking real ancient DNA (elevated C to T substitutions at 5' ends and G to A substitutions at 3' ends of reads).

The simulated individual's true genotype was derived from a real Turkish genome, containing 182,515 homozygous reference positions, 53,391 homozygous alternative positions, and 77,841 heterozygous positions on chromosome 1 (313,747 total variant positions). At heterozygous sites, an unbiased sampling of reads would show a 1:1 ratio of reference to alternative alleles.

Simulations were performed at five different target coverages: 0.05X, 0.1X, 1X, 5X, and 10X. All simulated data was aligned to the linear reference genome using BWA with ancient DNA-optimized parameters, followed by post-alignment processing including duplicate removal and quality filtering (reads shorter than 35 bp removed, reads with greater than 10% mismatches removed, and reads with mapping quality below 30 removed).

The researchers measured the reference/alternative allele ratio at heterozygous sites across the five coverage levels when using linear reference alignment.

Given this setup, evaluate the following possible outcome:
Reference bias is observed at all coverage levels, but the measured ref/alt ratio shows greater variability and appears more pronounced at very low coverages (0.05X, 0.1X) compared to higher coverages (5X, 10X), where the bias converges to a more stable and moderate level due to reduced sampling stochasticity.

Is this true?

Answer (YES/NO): NO